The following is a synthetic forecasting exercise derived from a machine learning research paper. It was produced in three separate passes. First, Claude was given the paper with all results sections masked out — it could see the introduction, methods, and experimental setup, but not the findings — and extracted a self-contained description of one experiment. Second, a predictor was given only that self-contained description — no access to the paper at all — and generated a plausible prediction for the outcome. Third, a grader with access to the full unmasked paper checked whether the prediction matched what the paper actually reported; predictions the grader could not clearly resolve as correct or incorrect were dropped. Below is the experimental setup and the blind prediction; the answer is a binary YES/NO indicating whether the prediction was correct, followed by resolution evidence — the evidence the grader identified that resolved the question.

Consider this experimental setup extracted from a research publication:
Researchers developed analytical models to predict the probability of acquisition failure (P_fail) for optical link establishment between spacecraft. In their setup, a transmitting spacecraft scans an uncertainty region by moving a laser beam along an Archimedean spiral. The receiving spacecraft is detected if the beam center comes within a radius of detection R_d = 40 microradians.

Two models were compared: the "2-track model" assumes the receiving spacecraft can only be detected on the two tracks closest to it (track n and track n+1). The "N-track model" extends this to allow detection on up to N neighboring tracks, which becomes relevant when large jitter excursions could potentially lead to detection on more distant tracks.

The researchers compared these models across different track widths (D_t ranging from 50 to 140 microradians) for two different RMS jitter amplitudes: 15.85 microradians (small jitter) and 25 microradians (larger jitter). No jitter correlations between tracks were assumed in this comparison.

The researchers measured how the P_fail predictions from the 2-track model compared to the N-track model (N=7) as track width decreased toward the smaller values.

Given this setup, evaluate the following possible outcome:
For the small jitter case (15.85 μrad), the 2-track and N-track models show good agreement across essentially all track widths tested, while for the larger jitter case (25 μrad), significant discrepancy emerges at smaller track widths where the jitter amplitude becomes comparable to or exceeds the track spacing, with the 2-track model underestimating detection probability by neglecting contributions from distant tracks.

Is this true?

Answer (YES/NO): NO